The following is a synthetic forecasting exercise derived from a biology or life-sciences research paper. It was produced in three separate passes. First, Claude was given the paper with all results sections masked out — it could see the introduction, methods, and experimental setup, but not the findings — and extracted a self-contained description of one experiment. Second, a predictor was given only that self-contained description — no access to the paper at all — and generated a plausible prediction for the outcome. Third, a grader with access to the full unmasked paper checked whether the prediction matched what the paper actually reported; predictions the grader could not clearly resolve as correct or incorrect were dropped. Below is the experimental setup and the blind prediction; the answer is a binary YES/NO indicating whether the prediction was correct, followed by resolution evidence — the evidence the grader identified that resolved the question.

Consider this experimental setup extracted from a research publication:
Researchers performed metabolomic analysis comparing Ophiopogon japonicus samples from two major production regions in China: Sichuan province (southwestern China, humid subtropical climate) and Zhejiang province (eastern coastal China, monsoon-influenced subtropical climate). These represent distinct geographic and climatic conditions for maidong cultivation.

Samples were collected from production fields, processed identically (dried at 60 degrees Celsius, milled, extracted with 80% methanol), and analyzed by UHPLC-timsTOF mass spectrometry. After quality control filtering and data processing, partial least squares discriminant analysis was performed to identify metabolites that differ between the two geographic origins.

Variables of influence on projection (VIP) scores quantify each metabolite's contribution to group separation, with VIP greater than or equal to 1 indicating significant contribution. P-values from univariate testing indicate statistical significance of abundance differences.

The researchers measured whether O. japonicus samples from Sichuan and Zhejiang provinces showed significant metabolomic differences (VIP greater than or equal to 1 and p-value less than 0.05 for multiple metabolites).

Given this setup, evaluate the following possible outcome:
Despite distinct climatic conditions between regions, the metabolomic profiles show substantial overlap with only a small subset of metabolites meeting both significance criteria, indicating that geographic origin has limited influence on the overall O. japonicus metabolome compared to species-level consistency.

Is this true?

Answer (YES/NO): NO